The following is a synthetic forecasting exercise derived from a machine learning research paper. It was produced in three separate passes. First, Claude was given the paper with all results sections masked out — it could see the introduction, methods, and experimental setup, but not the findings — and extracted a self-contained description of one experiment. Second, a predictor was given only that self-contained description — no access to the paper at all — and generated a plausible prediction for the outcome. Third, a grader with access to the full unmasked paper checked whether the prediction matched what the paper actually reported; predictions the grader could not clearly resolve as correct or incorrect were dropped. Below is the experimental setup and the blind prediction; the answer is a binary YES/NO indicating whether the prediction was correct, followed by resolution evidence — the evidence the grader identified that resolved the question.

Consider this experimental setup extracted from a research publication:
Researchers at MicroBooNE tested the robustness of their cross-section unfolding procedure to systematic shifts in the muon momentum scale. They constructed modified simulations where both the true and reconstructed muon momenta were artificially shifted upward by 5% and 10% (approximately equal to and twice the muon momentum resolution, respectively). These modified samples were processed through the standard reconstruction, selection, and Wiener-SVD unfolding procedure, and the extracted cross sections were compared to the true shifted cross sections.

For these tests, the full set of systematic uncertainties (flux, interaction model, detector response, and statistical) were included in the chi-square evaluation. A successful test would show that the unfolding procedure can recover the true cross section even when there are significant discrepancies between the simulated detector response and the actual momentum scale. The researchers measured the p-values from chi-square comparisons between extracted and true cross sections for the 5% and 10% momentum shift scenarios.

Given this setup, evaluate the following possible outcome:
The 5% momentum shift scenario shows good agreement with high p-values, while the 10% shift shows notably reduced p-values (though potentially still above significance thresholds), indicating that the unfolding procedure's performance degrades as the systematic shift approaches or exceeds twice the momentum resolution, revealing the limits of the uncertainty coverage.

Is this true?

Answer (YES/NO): NO